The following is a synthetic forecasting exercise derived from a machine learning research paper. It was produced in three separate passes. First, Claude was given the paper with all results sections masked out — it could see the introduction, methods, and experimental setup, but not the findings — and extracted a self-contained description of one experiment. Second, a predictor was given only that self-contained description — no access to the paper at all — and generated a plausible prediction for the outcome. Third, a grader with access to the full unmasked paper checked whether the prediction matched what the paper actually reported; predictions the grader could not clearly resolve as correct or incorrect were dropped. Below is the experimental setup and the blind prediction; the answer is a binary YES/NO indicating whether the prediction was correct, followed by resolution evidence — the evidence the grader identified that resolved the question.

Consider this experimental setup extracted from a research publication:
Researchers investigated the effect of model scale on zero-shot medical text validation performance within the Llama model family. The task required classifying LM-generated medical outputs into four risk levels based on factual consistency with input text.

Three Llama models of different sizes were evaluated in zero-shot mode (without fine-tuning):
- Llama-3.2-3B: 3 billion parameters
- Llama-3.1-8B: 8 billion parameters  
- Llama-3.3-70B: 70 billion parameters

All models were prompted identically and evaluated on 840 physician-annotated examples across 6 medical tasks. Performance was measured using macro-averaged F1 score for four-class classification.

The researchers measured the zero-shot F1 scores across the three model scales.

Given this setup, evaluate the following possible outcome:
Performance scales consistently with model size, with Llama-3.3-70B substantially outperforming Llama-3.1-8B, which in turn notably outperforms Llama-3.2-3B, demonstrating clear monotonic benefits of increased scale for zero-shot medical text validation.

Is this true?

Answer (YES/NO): YES